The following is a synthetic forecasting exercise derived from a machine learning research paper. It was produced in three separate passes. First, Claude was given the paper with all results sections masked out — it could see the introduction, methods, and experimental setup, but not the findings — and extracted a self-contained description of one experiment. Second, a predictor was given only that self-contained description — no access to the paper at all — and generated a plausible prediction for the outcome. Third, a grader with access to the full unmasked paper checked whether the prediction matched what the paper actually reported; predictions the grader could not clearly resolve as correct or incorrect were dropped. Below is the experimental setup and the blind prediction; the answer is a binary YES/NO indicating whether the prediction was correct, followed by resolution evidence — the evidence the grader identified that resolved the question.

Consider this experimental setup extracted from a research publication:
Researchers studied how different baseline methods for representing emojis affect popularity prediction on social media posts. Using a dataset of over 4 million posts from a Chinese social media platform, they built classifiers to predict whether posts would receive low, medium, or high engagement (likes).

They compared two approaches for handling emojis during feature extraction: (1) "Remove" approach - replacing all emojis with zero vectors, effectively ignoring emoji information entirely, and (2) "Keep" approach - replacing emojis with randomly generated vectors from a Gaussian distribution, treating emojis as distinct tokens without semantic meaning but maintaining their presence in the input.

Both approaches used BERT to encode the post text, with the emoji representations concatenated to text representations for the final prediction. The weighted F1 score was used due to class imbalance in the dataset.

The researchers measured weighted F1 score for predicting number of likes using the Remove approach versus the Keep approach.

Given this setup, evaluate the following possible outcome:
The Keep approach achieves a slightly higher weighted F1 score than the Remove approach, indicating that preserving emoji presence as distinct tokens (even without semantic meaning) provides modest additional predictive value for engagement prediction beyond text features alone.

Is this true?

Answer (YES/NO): NO